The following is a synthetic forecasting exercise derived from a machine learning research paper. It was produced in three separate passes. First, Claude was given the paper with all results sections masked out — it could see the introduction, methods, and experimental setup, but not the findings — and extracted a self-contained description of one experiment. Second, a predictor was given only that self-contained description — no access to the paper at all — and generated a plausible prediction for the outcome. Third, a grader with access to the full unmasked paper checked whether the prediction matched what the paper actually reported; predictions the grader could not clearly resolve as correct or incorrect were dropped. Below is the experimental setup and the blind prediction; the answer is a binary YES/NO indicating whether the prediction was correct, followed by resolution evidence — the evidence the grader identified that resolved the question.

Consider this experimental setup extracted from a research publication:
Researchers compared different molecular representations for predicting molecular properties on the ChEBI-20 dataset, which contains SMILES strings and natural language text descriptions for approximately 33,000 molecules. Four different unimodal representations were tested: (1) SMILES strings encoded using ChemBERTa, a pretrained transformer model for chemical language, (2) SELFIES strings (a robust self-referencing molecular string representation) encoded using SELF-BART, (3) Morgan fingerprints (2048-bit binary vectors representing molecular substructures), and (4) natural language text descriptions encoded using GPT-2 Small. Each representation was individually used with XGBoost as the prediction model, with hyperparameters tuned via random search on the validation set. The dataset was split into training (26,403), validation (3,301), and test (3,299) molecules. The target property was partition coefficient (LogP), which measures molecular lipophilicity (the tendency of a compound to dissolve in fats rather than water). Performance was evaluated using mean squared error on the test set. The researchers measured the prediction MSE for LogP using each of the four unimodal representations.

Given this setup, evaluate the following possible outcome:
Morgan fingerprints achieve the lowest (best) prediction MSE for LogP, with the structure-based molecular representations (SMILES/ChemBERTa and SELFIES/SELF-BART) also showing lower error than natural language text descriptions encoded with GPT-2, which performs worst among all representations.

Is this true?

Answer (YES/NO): NO